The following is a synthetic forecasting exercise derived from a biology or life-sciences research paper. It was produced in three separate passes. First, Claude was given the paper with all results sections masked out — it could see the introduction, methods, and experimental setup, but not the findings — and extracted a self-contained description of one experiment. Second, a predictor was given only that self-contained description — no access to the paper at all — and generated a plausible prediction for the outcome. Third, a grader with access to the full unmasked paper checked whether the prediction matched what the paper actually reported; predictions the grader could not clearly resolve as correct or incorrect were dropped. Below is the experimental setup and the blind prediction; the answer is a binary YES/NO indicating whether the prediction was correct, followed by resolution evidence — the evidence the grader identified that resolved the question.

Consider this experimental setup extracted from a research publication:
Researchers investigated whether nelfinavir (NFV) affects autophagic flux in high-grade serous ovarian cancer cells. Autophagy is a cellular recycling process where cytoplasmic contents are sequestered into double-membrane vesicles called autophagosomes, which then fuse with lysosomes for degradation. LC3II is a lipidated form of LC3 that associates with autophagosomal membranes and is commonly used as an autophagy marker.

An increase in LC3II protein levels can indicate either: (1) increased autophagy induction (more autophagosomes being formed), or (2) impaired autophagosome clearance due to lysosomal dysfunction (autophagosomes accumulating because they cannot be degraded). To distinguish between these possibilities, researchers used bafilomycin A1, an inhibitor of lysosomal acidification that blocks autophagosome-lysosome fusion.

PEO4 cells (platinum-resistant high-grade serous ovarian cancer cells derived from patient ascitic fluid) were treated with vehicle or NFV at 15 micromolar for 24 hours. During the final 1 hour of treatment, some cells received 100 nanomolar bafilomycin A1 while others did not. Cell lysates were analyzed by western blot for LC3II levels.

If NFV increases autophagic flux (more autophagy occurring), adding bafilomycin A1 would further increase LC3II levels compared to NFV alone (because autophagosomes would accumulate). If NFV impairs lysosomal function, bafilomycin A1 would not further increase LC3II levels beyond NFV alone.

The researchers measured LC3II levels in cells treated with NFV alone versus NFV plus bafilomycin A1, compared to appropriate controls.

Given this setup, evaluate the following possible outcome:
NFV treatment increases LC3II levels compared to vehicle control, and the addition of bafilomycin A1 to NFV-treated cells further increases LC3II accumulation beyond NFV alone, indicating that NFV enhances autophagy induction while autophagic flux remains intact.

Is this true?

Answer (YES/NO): NO